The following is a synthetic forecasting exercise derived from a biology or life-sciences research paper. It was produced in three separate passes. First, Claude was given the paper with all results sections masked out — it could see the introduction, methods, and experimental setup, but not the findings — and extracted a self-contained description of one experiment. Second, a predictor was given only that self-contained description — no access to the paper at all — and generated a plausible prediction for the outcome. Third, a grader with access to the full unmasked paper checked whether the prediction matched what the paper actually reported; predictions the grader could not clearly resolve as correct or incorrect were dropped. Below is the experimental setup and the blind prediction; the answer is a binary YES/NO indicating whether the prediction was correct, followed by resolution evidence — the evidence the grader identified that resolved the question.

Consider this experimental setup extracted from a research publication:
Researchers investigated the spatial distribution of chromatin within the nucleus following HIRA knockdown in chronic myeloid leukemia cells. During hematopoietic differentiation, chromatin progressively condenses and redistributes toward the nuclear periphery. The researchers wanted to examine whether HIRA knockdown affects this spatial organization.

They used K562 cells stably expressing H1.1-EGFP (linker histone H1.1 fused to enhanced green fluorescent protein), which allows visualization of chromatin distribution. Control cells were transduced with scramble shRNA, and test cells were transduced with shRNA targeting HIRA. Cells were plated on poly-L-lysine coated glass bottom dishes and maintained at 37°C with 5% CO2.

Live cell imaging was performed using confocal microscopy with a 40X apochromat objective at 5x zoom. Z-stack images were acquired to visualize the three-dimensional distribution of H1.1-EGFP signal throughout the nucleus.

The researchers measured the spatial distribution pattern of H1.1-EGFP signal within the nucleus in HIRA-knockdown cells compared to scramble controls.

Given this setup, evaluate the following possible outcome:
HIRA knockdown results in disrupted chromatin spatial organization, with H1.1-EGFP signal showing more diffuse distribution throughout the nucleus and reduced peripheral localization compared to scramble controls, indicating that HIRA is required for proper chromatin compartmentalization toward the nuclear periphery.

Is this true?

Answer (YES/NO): NO